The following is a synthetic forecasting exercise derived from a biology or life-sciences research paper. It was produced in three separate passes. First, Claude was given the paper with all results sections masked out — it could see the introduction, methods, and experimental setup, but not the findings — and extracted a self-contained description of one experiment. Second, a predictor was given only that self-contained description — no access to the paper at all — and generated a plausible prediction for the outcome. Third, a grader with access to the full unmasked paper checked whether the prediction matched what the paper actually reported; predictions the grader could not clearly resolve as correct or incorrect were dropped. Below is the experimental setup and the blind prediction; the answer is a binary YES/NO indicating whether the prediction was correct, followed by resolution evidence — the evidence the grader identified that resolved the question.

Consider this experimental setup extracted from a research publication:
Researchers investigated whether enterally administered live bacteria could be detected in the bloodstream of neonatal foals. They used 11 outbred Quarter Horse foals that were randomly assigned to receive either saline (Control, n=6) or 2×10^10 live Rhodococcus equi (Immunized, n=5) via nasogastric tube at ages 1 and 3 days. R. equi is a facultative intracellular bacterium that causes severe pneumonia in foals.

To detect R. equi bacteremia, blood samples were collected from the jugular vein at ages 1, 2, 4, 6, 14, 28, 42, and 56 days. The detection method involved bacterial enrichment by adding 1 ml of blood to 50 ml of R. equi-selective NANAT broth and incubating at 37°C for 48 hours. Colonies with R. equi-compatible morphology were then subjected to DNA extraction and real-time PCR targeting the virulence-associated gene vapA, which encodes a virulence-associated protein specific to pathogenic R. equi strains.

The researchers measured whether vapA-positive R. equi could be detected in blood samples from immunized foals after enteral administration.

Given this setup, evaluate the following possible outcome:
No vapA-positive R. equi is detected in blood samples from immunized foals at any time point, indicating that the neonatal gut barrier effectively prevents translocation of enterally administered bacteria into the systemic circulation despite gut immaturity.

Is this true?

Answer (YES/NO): YES